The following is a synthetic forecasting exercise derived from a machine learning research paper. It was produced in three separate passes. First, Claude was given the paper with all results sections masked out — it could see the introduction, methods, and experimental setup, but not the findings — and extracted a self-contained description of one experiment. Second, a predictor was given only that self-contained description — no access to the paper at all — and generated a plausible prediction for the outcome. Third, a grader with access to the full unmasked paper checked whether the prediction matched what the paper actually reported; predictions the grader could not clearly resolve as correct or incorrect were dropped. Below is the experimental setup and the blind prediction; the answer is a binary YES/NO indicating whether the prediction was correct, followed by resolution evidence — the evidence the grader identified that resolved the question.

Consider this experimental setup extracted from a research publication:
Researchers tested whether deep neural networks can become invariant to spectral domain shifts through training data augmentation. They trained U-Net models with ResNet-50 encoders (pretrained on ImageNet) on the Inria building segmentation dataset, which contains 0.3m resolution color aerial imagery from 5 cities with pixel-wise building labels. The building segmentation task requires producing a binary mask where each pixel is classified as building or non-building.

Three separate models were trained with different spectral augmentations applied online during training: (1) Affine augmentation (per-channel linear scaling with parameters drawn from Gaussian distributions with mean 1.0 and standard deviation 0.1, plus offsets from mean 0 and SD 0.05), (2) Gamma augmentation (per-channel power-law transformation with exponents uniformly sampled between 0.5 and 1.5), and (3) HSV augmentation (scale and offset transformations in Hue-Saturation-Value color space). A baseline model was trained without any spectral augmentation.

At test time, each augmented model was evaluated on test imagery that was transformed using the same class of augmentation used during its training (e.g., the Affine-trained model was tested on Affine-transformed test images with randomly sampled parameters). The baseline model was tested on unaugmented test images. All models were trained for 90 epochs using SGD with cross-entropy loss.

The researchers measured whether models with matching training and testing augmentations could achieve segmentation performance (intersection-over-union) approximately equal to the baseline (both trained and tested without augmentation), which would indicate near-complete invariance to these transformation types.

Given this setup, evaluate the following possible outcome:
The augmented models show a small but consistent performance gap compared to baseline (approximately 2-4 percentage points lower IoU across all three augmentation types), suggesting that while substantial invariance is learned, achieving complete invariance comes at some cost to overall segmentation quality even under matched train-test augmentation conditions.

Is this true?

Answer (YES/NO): NO